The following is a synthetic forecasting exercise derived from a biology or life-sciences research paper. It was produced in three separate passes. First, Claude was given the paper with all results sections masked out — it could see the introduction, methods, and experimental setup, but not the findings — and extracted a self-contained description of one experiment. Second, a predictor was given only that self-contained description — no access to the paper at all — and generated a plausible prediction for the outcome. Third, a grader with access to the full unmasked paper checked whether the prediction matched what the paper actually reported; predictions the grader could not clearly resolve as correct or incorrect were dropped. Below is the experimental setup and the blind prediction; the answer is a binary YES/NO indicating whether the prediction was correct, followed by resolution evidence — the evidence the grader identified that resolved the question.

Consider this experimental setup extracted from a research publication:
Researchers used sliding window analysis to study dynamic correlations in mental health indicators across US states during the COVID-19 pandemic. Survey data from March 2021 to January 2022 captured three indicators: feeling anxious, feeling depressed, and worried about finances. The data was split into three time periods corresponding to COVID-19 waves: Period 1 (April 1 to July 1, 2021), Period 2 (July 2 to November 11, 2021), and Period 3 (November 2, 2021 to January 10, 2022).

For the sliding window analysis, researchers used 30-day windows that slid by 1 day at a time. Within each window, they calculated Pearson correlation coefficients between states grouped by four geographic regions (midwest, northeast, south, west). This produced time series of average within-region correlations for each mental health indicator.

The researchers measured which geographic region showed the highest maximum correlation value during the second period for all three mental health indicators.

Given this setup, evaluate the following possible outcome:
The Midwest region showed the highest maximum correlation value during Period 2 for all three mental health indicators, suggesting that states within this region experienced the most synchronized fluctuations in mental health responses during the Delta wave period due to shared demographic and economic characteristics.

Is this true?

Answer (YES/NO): NO